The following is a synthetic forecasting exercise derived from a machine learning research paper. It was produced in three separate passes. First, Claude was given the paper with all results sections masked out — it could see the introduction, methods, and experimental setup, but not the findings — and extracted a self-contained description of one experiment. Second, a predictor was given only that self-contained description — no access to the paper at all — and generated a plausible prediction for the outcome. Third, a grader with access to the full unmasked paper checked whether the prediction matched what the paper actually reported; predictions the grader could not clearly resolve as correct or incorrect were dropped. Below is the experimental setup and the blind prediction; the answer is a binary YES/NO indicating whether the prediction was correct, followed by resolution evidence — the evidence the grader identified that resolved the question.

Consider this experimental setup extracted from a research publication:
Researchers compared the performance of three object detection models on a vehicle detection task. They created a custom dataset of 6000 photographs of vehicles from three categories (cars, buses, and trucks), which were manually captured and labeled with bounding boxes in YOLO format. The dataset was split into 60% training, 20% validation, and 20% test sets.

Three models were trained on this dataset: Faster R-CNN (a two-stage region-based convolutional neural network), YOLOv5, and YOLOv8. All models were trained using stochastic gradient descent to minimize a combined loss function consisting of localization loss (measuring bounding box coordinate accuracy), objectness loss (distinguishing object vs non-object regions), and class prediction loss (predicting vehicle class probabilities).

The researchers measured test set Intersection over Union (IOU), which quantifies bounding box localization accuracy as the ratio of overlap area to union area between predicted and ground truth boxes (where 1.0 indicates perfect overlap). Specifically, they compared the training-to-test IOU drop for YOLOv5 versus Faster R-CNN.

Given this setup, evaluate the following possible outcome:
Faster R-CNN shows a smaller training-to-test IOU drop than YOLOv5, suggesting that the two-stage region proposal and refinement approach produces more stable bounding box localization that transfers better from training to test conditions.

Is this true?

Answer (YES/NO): YES